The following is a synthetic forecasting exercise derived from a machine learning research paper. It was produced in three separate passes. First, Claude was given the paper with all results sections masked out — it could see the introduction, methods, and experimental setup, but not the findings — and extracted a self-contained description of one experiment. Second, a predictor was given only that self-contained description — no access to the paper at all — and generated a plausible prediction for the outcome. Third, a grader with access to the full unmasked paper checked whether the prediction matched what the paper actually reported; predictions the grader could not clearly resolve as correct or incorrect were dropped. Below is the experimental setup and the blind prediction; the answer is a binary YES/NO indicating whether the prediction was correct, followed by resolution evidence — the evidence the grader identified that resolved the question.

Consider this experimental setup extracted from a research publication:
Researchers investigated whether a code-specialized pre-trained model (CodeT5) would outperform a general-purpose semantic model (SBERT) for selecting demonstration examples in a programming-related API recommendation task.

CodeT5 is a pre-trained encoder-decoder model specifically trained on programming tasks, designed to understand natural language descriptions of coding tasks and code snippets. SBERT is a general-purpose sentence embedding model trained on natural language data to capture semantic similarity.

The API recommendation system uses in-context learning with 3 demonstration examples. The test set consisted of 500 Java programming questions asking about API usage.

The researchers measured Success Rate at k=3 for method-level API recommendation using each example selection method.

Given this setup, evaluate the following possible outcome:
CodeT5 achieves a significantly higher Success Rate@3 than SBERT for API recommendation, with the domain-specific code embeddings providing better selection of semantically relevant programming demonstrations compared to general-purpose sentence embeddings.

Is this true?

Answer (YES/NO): NO